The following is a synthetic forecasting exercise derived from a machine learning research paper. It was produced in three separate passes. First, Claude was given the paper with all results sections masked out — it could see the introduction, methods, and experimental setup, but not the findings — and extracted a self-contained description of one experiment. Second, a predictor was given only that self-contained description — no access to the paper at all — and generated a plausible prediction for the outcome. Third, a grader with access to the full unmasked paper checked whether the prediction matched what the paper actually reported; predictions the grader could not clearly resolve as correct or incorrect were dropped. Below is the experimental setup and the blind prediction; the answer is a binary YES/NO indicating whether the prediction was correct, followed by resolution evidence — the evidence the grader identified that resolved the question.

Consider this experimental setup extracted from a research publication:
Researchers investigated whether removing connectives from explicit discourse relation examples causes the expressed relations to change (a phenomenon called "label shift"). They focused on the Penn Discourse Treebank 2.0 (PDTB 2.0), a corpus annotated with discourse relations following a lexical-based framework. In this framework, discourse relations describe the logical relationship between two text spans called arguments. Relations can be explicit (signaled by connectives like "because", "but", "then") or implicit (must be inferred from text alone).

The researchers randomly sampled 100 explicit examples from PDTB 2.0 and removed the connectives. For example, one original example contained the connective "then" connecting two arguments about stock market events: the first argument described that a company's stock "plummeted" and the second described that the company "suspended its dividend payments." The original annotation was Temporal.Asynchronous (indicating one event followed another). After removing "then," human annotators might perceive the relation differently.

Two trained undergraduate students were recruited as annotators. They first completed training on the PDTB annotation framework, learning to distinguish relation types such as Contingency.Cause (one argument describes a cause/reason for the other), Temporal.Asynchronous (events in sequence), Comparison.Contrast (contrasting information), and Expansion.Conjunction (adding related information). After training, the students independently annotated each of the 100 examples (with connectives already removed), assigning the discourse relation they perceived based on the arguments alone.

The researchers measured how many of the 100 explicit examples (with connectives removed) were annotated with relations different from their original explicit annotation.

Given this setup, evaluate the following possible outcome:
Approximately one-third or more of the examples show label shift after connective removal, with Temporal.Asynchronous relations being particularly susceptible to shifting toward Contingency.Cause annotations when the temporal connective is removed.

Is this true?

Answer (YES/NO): NO